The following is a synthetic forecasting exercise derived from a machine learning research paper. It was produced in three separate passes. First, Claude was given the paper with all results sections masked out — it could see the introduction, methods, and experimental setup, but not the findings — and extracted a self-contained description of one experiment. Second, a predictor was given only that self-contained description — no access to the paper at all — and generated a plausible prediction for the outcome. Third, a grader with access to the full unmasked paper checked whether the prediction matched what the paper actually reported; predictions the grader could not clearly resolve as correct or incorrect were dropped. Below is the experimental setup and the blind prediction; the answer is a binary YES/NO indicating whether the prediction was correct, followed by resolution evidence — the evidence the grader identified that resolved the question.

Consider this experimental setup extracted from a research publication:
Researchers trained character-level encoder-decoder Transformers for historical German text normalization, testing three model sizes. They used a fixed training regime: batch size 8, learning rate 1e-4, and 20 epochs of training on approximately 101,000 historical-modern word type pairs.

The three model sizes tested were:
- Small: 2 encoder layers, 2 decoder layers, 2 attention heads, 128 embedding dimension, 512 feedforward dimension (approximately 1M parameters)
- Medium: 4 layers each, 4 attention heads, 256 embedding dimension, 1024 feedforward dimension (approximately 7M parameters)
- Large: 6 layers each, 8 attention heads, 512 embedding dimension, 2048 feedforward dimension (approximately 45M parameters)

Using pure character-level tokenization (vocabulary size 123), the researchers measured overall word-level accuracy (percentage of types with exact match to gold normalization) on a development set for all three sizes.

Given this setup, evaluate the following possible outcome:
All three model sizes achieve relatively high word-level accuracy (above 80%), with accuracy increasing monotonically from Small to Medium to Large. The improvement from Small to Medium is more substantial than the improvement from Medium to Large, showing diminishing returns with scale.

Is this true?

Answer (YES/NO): YES